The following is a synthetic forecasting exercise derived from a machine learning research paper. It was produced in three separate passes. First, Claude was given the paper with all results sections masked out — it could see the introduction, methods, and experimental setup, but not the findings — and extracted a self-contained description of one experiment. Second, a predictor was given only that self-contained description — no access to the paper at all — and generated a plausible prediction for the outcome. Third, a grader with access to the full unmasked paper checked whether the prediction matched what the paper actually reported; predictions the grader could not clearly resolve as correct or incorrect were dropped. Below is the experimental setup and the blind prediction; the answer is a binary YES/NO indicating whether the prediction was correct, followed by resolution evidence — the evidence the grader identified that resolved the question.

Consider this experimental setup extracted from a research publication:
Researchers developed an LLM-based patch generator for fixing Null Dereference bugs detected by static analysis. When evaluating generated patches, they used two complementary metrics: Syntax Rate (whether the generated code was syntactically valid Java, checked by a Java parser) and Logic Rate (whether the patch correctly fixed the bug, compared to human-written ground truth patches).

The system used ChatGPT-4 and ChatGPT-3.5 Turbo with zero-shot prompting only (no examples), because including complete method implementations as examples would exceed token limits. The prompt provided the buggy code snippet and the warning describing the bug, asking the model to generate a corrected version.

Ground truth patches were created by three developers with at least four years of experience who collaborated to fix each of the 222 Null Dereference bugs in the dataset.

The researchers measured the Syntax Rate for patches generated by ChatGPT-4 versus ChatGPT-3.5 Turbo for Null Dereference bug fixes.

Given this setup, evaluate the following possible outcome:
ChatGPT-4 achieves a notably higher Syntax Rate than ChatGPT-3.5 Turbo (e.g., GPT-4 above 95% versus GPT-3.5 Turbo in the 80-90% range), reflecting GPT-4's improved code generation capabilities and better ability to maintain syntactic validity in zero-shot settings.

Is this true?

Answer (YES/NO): NO